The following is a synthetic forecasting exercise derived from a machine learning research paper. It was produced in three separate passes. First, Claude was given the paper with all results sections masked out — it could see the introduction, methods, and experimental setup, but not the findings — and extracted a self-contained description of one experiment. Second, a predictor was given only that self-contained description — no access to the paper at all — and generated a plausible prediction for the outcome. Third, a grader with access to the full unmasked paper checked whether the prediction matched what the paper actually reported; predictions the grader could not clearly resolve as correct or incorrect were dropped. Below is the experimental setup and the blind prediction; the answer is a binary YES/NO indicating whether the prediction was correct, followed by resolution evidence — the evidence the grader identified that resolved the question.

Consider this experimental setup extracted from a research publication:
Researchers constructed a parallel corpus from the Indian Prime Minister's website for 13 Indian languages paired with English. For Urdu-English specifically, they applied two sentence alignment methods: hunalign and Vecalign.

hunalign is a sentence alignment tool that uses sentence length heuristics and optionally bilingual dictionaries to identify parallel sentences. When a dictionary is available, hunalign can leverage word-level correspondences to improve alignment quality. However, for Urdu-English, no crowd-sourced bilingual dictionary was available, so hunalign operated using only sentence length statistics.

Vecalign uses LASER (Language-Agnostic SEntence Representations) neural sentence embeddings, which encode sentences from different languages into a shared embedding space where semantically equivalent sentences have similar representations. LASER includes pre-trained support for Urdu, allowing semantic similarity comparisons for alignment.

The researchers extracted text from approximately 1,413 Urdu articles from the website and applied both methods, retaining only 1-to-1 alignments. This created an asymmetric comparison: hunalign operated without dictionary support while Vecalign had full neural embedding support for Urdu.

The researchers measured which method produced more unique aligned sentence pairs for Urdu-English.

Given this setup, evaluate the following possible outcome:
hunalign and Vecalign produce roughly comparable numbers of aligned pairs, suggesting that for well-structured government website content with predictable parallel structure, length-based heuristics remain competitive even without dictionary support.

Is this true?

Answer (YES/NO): YES